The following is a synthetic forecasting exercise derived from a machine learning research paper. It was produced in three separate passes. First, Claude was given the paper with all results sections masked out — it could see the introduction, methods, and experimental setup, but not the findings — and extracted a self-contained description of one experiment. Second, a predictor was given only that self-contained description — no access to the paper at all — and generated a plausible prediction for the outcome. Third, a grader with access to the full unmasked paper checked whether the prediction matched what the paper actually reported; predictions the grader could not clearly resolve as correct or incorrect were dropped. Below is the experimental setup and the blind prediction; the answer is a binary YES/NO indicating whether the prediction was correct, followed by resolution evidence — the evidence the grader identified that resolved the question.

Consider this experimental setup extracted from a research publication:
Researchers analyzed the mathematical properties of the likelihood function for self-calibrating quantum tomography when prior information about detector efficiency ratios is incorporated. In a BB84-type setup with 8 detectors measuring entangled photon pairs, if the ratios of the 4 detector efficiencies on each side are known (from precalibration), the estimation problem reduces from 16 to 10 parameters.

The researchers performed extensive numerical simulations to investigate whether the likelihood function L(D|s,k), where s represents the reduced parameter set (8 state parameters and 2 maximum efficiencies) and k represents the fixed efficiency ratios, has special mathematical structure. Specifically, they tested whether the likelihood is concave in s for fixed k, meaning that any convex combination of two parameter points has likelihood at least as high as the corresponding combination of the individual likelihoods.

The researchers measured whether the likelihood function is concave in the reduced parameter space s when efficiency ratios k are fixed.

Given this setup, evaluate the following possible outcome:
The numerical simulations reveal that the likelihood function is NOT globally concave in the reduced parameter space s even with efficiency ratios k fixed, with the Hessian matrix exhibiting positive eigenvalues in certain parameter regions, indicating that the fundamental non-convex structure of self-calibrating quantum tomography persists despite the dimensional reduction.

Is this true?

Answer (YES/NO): NO